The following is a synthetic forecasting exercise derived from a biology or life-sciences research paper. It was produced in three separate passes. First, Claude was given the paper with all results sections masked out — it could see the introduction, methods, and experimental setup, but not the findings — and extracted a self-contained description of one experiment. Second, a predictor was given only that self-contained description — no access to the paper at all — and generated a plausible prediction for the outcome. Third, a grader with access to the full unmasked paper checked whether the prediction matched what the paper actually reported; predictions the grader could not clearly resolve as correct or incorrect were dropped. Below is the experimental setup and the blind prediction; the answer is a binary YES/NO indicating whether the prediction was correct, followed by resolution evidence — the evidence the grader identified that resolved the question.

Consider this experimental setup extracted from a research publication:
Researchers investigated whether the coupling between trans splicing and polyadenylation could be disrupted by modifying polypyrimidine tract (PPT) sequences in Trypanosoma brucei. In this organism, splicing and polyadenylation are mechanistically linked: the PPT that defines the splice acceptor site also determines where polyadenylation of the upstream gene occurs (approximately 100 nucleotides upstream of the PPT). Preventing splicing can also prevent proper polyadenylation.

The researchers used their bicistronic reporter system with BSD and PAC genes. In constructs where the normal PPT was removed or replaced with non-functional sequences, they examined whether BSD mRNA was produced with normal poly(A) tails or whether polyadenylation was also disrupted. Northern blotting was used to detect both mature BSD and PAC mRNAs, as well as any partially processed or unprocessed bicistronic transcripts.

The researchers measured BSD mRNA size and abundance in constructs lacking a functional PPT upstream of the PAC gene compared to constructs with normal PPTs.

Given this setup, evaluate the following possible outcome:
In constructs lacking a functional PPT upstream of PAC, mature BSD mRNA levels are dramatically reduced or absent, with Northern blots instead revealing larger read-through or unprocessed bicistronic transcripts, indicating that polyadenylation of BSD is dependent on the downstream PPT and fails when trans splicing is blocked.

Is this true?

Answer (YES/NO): NO